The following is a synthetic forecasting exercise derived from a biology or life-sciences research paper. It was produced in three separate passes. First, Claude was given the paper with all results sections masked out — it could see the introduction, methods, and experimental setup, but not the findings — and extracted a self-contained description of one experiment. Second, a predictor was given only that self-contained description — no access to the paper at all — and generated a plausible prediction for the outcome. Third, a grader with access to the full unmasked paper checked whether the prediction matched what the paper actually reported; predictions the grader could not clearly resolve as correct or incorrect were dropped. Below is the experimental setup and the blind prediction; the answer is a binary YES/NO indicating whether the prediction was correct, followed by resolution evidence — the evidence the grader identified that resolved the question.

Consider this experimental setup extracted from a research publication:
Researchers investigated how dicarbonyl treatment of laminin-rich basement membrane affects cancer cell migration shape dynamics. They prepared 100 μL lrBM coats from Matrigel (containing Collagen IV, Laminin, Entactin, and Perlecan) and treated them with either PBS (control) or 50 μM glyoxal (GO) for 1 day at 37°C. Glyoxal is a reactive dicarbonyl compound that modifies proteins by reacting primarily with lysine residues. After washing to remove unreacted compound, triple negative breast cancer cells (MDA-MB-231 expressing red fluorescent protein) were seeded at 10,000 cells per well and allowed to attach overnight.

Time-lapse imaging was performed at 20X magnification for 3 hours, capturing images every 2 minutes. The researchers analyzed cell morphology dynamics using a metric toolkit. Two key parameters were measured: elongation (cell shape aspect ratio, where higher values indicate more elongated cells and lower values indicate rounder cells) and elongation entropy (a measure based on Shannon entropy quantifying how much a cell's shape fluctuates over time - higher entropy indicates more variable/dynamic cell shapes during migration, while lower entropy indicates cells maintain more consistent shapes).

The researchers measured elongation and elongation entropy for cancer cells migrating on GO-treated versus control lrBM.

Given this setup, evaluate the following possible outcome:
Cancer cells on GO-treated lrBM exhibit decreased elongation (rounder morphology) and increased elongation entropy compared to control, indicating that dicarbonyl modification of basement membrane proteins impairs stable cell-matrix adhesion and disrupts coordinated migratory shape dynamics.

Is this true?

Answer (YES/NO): NO